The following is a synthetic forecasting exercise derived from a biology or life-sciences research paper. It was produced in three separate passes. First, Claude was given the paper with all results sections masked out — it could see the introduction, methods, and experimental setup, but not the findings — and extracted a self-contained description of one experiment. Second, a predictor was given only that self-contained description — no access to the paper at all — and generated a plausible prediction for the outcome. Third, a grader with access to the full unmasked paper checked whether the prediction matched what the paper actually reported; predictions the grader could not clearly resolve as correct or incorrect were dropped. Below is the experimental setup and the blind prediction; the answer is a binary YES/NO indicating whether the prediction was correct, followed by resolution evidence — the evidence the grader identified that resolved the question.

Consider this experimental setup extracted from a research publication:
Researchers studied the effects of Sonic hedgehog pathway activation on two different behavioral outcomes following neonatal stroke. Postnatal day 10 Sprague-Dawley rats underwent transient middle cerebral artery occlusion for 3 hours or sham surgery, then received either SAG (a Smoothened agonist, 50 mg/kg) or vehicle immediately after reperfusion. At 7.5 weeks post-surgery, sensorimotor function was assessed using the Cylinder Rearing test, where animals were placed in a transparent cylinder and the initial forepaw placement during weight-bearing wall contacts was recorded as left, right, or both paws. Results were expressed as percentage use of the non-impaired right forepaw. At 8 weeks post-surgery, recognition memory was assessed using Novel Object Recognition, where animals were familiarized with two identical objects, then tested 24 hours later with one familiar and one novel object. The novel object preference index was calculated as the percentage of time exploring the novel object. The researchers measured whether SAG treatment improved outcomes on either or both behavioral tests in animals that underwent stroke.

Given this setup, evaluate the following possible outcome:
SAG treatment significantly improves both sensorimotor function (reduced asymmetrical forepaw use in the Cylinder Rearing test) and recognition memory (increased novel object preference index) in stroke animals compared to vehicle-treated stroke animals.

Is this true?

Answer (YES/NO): NO